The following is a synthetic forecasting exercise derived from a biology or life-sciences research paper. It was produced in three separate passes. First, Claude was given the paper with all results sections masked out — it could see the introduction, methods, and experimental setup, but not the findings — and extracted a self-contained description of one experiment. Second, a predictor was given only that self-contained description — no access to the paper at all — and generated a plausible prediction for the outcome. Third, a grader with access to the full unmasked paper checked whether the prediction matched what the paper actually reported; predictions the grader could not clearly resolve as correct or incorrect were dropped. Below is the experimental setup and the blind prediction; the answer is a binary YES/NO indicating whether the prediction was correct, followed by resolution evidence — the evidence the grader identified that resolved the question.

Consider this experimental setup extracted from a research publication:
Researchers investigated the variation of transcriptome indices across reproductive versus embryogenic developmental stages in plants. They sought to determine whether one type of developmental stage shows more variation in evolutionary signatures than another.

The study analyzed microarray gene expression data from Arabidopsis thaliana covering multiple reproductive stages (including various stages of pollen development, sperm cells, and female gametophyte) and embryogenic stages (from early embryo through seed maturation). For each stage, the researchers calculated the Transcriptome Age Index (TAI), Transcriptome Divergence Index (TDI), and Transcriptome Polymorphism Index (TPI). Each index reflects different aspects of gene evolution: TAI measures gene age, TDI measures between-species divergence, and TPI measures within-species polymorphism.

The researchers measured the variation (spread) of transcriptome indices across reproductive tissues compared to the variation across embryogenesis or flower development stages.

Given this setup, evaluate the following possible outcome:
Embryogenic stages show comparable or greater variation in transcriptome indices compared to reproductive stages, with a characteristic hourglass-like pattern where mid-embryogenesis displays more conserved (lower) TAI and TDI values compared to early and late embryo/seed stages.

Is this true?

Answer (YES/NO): NO